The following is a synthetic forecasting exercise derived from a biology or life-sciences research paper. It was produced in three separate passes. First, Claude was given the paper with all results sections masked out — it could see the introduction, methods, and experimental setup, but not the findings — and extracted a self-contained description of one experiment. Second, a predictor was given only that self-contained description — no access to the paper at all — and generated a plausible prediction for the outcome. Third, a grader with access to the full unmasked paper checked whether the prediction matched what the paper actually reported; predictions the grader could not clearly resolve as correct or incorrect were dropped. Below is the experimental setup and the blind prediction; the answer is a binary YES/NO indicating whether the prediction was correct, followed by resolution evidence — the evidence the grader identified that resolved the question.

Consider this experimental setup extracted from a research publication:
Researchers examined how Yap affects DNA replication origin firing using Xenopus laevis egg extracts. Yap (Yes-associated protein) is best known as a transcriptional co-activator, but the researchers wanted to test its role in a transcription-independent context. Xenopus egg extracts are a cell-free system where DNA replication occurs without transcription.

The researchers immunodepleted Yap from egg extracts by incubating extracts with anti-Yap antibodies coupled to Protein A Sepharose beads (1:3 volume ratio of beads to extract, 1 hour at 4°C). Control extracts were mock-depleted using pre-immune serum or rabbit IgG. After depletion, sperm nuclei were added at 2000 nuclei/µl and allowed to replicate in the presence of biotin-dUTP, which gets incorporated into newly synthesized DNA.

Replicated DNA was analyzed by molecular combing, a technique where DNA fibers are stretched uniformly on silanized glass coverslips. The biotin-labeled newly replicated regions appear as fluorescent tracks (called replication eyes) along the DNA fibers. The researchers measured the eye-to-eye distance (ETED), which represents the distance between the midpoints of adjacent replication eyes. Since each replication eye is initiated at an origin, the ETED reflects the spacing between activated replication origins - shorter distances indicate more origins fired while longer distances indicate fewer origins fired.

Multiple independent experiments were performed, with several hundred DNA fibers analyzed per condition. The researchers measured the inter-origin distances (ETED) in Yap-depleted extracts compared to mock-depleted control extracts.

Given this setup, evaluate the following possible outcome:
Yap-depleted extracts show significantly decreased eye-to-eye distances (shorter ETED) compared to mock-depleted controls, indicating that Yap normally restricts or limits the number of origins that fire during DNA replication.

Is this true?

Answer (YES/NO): YES